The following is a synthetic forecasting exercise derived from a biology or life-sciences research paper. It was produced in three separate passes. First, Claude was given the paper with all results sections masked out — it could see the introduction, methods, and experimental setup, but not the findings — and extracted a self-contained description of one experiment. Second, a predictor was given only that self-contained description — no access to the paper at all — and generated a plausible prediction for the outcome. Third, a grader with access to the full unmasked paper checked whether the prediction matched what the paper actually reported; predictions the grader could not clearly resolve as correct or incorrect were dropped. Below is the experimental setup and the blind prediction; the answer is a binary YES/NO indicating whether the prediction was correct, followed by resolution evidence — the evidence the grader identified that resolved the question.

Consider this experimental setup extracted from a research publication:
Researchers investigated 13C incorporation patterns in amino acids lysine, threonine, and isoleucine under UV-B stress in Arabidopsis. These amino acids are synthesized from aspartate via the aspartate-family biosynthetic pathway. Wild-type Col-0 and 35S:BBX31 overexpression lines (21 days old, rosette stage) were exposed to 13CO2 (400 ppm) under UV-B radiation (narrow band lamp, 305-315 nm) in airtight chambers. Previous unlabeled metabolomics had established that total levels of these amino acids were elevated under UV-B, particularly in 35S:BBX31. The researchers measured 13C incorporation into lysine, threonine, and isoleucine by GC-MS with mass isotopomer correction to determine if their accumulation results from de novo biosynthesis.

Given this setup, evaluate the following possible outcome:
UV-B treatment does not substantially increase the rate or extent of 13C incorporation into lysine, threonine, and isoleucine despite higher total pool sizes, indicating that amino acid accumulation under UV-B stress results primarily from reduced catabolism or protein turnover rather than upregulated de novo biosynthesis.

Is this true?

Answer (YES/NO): YES